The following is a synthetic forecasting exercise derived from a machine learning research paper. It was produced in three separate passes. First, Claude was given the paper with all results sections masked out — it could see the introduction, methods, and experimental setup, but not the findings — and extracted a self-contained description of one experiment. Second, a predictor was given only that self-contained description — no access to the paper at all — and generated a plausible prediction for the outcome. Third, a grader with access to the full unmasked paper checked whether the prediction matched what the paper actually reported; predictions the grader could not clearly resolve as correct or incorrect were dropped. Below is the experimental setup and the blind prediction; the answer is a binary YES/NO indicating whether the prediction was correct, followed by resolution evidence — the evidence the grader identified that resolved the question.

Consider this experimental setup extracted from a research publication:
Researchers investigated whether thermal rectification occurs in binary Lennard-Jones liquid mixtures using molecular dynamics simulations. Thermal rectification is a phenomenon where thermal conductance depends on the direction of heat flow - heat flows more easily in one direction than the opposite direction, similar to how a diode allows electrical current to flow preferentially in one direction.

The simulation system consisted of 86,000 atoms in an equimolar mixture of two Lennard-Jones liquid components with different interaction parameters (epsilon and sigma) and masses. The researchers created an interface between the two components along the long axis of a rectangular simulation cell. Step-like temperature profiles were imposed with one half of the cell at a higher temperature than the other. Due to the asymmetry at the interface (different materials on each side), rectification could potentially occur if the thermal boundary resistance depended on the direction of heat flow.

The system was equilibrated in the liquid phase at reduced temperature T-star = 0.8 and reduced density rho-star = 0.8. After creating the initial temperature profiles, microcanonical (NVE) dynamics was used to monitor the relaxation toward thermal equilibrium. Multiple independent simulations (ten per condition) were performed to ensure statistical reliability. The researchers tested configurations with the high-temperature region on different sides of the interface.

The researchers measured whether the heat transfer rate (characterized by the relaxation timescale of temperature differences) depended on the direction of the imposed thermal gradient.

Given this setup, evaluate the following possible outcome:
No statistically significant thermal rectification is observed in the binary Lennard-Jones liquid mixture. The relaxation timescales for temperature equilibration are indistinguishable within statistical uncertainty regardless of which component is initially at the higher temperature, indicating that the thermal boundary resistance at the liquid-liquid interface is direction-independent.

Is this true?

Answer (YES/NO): YES